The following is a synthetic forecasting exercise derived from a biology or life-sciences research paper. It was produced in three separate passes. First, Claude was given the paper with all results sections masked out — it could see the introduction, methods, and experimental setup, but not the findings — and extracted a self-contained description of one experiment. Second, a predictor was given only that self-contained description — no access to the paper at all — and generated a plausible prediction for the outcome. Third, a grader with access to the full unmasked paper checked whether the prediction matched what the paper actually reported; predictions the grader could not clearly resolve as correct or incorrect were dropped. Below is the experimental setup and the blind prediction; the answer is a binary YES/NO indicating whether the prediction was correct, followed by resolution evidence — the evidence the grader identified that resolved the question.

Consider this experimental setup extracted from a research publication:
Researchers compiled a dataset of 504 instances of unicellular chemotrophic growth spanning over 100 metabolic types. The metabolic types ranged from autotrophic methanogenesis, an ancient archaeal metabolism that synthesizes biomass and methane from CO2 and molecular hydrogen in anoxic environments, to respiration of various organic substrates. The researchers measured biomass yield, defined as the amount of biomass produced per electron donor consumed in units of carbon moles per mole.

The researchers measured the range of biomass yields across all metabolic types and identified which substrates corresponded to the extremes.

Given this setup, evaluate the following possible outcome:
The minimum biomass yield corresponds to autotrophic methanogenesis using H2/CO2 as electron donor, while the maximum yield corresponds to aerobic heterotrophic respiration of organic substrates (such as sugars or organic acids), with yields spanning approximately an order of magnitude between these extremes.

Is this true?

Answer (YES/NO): NO